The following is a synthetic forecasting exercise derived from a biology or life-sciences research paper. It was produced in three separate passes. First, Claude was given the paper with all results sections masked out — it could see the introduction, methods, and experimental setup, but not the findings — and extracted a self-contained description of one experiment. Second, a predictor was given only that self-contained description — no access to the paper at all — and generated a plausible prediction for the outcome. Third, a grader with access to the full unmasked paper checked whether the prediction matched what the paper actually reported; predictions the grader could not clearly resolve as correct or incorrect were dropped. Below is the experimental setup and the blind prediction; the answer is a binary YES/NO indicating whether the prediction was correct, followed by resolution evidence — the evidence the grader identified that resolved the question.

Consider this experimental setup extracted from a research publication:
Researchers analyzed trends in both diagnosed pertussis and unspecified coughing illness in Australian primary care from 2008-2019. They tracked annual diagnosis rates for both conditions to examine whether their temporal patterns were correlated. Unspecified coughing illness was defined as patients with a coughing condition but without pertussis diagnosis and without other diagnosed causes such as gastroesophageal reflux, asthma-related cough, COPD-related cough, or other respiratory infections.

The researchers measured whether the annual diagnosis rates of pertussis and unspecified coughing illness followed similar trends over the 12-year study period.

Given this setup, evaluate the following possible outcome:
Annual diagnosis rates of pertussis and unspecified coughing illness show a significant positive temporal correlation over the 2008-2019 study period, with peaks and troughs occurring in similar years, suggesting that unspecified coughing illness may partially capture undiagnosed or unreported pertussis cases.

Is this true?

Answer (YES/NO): NO